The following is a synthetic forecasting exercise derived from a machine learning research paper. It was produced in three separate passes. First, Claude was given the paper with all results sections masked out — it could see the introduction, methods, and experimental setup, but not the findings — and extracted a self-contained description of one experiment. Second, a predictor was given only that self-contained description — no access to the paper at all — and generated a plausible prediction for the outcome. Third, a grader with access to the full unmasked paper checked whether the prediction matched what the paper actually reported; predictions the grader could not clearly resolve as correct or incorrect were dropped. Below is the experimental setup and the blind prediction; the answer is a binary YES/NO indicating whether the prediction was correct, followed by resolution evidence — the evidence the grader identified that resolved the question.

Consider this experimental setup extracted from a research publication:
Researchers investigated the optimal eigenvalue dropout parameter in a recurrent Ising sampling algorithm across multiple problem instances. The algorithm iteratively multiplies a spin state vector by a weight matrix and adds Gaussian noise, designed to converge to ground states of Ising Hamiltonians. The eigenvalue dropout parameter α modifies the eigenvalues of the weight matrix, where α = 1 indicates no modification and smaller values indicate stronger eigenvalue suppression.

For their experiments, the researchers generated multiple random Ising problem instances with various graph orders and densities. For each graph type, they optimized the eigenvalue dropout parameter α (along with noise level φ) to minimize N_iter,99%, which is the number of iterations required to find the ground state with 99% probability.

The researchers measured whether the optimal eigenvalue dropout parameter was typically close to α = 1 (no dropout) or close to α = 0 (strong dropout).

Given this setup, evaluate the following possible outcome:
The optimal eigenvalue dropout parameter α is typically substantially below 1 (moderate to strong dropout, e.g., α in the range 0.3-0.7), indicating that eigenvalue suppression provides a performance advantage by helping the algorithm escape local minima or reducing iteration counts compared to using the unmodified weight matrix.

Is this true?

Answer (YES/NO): NO